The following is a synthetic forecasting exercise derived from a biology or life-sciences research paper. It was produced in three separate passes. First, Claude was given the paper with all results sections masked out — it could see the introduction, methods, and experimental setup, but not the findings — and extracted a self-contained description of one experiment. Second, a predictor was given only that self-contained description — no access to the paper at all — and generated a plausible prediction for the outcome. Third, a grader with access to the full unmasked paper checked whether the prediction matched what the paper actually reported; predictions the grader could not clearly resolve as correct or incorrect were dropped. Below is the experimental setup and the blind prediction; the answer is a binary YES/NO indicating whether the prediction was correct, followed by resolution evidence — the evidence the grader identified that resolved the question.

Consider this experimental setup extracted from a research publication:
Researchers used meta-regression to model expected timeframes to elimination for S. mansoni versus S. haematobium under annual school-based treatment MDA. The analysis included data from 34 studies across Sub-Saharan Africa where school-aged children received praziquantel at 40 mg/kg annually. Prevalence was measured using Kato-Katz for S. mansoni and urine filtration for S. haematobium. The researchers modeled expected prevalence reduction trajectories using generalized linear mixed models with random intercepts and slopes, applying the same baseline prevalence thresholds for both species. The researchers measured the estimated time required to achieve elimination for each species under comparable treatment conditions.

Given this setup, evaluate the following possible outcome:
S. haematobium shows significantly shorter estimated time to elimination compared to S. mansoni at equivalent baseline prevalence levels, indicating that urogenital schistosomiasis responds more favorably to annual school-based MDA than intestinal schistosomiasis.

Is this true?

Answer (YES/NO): YES